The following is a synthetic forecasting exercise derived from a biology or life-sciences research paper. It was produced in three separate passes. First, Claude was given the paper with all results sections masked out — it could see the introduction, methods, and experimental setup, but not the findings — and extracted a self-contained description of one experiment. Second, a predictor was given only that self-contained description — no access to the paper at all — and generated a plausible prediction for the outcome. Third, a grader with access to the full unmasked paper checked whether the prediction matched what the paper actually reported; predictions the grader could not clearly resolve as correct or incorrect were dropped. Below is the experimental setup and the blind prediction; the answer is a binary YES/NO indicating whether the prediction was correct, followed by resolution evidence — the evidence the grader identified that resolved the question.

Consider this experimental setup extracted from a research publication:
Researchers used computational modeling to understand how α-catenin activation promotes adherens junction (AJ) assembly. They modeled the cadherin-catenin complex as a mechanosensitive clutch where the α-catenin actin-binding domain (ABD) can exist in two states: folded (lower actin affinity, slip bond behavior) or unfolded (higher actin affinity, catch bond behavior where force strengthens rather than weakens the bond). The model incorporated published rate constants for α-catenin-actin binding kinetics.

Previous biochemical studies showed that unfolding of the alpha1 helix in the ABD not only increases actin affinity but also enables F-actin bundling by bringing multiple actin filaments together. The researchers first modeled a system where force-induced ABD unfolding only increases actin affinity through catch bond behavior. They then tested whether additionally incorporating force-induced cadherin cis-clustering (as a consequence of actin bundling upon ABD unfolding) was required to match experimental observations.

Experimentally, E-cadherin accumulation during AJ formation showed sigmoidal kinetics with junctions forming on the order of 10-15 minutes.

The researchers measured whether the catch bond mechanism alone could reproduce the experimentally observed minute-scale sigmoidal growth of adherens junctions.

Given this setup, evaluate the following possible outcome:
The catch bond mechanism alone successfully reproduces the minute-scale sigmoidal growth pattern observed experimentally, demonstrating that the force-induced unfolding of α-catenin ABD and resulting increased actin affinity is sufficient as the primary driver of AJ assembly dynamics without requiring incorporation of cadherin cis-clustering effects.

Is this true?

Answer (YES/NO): NO